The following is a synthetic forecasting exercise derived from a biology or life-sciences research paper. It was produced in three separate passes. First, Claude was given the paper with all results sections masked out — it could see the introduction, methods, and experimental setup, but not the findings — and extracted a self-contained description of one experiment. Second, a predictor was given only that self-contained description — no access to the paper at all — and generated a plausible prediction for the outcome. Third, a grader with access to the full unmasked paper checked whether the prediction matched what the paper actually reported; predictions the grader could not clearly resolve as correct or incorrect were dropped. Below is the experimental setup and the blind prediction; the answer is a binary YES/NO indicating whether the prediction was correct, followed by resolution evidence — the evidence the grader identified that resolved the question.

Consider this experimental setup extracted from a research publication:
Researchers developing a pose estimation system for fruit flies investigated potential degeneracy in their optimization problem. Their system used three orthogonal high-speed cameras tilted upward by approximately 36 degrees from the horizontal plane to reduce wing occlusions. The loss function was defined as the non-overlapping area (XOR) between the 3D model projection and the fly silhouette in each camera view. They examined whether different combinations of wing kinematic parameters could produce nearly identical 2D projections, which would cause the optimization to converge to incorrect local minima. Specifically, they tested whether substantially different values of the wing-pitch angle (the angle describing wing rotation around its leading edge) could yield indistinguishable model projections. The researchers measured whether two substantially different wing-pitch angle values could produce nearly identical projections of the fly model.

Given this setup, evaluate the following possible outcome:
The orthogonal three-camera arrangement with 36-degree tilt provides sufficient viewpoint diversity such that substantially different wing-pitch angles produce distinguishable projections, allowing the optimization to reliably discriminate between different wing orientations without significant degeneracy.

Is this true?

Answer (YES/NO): NO